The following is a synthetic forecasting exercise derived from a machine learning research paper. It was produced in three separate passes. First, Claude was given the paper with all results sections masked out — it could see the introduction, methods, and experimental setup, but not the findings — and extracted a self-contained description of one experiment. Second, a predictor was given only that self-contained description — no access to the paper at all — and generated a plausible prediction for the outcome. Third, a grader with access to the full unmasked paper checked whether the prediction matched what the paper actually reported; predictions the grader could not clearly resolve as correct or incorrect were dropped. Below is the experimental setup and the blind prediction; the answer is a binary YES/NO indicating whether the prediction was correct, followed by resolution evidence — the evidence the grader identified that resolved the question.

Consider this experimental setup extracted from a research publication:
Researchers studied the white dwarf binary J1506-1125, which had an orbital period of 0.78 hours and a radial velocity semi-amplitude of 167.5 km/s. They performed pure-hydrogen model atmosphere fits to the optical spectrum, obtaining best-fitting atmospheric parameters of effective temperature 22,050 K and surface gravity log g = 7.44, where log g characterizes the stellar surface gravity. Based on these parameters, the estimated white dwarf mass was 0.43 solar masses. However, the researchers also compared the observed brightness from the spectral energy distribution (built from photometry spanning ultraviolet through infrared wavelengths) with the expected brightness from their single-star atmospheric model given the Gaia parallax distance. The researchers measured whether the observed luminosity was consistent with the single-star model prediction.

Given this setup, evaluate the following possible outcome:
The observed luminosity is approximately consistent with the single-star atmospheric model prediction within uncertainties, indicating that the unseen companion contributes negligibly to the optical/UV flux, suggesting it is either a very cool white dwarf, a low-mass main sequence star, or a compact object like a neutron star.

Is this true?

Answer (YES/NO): NO